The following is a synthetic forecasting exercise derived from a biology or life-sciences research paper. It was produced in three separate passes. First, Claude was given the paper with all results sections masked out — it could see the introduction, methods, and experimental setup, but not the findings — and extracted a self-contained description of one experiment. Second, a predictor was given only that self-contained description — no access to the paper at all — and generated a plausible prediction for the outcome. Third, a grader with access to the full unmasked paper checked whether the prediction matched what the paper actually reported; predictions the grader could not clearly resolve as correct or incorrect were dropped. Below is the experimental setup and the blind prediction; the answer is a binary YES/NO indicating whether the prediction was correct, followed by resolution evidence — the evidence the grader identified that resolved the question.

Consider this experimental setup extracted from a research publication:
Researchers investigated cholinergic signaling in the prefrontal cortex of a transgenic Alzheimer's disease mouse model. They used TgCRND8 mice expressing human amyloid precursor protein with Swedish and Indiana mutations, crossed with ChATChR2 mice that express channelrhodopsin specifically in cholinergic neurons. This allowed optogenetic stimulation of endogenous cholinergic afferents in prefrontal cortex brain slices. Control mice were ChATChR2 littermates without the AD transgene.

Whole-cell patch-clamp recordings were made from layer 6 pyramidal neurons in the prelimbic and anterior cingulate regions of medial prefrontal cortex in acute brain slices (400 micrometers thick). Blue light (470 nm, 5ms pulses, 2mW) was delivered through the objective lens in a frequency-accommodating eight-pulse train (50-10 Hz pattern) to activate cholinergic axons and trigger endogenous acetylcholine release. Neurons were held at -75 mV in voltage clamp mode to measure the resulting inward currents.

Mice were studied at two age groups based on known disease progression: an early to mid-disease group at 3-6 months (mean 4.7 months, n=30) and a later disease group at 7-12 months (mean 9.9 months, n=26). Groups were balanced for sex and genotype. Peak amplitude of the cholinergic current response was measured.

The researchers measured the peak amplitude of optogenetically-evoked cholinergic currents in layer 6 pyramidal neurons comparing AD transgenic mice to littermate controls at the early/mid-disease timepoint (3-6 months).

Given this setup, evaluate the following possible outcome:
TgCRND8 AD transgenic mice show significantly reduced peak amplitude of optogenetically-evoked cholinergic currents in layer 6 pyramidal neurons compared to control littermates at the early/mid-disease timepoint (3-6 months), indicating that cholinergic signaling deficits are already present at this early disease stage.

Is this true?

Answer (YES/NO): NO